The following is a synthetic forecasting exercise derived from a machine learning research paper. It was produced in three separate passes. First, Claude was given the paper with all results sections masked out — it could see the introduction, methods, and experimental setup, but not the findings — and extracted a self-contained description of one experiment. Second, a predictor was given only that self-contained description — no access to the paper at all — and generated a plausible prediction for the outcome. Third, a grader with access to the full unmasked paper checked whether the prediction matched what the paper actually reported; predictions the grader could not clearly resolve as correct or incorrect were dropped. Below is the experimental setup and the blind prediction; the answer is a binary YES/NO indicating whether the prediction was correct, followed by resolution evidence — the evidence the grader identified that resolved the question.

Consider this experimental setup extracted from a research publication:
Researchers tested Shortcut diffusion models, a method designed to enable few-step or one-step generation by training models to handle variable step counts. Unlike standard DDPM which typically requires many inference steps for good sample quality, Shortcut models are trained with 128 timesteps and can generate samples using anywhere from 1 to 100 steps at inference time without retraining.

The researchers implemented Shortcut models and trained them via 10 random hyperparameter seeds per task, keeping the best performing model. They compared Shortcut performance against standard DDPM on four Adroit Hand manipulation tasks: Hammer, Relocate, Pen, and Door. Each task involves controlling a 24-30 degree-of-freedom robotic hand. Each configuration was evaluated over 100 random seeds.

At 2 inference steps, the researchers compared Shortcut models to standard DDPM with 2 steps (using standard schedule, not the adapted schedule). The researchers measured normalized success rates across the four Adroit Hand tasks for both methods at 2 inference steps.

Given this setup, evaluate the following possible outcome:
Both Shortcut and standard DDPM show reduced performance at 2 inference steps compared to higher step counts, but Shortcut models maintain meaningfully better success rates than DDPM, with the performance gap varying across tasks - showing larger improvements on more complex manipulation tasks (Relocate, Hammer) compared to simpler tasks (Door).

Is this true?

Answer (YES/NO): NO